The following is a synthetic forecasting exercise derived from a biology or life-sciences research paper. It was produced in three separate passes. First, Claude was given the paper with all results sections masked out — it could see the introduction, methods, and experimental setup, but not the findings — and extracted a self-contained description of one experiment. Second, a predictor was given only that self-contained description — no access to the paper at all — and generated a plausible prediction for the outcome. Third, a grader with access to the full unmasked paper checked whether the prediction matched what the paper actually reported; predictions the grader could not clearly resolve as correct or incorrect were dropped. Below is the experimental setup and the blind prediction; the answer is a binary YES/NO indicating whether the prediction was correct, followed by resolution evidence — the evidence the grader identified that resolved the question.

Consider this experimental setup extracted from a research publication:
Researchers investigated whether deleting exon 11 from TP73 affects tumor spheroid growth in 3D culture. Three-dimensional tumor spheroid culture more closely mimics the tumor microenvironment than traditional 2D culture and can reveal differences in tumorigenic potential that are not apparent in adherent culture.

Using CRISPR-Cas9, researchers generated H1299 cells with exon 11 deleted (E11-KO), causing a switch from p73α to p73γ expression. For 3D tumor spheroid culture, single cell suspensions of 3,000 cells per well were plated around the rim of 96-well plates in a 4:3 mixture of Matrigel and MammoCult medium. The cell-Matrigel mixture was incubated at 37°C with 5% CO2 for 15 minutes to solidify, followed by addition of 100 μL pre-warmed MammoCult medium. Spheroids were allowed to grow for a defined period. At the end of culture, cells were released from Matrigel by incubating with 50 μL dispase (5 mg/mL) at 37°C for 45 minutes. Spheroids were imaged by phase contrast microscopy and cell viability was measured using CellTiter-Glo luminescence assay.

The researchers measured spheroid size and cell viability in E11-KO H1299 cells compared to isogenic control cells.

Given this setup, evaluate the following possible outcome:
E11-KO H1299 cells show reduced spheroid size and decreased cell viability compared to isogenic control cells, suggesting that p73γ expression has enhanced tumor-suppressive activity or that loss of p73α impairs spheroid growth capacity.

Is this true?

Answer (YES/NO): NO